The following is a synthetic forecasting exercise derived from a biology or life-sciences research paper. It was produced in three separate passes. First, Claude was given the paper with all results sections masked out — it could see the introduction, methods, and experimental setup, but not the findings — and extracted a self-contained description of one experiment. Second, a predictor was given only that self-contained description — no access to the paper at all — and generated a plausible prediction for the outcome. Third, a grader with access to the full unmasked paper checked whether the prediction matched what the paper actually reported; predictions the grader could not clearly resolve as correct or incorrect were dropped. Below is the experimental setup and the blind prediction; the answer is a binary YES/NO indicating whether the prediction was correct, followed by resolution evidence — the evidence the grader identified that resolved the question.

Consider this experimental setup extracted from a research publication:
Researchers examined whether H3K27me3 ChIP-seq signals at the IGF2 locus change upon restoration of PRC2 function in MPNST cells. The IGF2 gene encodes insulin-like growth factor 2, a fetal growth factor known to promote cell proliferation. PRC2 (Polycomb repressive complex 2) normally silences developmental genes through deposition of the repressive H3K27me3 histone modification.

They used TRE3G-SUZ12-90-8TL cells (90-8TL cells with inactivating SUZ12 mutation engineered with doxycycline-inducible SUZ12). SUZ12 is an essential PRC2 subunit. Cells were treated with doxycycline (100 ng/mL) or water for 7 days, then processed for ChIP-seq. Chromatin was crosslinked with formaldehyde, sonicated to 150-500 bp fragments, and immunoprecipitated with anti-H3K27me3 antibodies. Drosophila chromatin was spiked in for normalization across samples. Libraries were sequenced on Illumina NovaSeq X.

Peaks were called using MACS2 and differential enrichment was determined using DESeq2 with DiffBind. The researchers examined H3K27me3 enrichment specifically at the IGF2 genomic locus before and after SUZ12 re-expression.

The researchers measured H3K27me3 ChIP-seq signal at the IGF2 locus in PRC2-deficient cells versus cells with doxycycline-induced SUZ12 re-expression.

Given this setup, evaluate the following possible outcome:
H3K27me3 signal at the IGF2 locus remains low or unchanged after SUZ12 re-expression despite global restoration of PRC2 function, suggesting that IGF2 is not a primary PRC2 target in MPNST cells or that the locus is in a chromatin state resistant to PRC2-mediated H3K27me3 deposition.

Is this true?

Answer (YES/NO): NO